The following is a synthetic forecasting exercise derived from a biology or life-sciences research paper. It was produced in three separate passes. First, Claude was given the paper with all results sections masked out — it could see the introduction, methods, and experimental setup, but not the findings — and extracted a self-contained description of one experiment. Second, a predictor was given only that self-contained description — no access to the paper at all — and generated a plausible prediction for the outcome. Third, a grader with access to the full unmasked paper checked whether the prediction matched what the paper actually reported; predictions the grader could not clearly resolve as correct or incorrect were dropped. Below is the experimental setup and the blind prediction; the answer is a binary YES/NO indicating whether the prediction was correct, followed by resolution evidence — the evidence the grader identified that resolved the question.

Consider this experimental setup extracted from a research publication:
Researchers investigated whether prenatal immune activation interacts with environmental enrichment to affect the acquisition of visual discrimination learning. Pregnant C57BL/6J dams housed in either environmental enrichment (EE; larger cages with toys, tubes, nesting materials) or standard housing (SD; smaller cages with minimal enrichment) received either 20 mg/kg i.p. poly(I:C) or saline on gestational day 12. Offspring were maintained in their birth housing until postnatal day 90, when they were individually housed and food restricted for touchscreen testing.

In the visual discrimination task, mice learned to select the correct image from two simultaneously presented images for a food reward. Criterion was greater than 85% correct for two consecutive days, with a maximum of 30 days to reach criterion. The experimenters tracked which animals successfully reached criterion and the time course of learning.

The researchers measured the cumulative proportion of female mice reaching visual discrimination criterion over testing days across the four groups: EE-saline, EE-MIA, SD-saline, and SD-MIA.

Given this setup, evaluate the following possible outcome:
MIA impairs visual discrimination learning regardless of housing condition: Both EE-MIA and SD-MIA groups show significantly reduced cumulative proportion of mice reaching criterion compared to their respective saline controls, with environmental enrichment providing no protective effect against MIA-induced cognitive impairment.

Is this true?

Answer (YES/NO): NO